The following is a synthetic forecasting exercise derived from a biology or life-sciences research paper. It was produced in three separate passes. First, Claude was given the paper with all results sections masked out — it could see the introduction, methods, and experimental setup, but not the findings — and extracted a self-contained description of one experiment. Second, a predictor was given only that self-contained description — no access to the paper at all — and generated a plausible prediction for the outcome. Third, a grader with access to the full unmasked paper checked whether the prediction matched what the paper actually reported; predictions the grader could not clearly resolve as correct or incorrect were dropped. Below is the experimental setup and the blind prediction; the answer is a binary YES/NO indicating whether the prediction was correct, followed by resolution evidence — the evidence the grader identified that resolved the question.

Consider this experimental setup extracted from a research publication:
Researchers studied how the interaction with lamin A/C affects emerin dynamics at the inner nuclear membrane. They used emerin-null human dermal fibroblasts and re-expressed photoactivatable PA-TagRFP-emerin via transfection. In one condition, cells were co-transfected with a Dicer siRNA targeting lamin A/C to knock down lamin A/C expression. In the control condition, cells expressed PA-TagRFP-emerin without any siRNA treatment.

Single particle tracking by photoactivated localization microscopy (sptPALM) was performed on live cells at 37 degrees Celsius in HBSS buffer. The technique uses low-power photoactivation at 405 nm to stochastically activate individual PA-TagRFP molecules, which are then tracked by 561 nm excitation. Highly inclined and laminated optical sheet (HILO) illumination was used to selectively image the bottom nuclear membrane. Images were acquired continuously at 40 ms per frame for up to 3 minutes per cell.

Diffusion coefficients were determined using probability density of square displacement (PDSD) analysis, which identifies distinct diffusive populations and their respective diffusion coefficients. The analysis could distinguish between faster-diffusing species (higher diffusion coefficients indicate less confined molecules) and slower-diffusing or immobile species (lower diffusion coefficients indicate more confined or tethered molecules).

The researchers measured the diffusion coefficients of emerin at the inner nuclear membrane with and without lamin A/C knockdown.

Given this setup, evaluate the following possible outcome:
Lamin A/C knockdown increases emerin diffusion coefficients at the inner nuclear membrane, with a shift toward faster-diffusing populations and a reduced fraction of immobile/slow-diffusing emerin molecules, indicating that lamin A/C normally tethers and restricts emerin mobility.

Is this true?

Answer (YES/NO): NO